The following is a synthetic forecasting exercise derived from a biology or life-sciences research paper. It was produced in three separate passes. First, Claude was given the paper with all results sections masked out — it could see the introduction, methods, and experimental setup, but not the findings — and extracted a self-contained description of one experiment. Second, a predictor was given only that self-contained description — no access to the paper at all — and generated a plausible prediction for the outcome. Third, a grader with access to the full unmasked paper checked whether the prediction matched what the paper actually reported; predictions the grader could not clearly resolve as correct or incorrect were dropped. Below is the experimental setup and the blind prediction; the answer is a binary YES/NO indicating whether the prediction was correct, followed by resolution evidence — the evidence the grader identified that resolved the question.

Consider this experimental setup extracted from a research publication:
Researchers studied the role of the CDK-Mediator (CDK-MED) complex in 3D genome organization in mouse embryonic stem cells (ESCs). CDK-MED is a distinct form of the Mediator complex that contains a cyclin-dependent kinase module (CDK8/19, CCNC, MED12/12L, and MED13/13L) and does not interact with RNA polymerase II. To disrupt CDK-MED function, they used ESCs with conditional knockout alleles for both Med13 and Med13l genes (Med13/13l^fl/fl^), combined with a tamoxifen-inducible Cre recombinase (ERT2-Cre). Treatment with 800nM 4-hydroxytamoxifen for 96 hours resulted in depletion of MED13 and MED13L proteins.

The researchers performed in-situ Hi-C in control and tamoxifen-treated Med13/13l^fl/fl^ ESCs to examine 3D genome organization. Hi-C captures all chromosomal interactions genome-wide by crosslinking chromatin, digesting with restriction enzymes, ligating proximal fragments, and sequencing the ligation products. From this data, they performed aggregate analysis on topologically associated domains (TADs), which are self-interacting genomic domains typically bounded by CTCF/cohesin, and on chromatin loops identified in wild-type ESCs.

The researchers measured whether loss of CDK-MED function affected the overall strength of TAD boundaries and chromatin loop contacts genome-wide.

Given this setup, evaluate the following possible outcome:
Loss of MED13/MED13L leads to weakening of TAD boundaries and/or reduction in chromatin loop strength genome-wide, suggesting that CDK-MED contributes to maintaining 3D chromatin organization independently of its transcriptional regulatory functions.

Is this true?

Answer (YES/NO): NO